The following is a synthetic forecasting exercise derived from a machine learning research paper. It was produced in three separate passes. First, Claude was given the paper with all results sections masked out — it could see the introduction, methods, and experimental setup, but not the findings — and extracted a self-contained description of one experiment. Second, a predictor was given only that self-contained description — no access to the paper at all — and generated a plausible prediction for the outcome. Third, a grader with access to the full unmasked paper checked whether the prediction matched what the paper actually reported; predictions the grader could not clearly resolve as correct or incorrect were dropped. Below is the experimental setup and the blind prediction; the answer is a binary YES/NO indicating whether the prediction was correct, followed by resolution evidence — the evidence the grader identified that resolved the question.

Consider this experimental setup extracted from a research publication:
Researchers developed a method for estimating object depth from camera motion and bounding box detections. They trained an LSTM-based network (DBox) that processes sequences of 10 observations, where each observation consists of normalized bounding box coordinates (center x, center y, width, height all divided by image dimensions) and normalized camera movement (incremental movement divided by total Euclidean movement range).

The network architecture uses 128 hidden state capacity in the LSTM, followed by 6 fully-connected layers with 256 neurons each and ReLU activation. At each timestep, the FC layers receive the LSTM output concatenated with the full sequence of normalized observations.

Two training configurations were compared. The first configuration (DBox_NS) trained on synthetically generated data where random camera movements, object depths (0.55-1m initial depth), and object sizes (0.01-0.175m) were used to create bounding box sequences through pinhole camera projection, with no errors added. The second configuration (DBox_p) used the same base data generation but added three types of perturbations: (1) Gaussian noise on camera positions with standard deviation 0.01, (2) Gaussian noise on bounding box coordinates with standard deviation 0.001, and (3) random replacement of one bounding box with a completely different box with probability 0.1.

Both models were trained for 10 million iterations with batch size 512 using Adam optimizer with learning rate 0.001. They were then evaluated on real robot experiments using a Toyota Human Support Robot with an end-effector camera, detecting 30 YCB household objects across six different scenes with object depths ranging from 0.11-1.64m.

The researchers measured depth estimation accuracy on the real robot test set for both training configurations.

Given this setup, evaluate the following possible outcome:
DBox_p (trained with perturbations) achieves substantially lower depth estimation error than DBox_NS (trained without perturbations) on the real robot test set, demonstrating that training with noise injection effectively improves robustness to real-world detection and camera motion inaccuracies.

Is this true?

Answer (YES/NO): NO